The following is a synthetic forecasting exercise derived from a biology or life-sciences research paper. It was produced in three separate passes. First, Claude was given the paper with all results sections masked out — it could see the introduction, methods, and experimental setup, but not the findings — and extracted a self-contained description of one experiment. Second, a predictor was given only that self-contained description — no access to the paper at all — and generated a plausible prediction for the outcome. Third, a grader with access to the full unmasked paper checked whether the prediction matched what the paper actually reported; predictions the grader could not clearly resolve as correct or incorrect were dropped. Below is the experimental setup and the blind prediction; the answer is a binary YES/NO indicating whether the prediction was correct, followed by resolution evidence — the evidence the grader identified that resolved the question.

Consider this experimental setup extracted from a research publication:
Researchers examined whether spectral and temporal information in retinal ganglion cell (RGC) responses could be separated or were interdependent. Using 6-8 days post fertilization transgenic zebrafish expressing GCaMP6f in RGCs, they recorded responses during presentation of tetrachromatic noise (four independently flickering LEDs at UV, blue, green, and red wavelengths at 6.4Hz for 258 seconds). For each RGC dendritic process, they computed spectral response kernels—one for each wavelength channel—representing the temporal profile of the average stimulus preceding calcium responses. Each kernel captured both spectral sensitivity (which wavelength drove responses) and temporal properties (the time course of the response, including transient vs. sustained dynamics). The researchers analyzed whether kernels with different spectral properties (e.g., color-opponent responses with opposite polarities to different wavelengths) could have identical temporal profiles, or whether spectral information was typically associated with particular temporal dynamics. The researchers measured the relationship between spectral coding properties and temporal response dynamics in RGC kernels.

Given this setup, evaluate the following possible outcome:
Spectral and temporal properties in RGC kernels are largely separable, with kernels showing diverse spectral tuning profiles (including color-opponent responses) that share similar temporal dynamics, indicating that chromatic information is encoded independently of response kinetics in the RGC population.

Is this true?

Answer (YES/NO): NO